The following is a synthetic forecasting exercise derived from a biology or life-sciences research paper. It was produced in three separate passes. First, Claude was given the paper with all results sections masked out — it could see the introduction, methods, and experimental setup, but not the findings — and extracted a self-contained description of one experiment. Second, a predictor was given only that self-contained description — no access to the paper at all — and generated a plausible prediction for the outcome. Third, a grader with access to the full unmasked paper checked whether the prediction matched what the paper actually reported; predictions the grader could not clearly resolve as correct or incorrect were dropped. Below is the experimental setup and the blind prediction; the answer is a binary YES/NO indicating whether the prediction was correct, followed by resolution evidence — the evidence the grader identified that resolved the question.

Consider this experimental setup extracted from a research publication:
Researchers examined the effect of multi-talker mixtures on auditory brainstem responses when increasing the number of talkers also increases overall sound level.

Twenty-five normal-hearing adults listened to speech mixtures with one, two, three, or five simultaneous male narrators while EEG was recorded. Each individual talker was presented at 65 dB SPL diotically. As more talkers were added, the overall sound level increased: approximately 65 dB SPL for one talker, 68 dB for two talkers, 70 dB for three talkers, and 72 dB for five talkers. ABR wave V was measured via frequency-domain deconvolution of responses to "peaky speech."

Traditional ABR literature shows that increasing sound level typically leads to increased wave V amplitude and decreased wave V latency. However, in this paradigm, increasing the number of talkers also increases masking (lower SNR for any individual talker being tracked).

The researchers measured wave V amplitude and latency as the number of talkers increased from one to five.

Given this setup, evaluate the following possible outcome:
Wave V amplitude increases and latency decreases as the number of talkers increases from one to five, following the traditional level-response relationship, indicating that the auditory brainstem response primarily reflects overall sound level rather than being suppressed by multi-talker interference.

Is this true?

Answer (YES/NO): NO